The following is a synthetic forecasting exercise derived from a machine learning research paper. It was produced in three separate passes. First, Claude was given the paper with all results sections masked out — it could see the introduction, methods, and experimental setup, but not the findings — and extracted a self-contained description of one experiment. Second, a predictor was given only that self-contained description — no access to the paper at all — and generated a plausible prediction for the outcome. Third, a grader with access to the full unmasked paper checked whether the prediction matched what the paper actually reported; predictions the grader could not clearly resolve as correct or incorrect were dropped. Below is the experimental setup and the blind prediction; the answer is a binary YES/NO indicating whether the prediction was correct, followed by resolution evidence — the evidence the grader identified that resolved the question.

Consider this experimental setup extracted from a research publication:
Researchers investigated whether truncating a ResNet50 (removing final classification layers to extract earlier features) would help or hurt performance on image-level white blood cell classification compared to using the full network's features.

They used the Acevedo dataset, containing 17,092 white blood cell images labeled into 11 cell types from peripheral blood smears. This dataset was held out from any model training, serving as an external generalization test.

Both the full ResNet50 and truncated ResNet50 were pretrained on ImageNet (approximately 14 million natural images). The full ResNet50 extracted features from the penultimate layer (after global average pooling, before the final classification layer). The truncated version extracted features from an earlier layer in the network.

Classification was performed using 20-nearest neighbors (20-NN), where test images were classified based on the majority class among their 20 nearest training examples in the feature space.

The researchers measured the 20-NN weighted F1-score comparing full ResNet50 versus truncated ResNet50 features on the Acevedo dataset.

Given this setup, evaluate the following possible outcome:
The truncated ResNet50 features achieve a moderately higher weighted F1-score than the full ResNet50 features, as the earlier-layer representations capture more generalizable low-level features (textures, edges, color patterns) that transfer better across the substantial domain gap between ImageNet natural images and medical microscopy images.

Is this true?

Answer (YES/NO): YES